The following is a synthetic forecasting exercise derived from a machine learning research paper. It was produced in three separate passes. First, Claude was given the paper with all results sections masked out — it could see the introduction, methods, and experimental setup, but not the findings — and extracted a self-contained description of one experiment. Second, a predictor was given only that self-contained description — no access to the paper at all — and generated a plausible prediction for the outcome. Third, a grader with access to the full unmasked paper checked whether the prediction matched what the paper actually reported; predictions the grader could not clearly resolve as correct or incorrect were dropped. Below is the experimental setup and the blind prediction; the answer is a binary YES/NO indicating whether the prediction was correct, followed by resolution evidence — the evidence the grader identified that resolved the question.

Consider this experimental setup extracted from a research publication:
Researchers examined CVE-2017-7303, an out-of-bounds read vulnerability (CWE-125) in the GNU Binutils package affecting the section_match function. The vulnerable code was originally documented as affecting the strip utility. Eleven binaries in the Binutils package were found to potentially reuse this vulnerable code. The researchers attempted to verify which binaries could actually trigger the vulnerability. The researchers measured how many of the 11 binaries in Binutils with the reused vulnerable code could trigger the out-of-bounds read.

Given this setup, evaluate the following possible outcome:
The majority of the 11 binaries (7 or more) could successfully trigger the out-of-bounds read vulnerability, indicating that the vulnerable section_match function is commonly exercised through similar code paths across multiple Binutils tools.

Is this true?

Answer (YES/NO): NO